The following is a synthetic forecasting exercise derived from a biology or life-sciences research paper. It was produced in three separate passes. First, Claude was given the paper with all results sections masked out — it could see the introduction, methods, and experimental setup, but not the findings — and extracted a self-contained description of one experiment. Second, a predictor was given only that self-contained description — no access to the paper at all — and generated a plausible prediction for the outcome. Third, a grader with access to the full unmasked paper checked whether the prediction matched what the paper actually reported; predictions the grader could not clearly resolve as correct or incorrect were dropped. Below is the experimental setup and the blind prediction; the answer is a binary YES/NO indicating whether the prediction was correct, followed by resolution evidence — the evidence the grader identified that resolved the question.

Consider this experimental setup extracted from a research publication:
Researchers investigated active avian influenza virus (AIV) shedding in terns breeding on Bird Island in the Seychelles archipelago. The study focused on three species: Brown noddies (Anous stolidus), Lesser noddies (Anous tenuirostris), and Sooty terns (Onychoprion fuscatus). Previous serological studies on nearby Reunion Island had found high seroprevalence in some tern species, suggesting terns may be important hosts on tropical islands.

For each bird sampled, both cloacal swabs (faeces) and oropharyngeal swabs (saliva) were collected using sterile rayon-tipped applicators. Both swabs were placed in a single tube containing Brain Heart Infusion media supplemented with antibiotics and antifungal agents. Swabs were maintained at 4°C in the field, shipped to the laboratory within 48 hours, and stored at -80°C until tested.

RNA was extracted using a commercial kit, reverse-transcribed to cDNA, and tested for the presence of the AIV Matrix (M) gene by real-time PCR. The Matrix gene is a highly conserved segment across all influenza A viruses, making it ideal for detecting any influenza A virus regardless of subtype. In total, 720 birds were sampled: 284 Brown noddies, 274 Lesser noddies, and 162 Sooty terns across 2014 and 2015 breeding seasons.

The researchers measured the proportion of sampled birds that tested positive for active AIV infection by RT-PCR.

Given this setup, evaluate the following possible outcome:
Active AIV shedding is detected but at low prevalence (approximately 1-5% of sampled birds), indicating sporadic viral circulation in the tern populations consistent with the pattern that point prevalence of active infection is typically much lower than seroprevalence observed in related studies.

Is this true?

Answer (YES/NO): NO